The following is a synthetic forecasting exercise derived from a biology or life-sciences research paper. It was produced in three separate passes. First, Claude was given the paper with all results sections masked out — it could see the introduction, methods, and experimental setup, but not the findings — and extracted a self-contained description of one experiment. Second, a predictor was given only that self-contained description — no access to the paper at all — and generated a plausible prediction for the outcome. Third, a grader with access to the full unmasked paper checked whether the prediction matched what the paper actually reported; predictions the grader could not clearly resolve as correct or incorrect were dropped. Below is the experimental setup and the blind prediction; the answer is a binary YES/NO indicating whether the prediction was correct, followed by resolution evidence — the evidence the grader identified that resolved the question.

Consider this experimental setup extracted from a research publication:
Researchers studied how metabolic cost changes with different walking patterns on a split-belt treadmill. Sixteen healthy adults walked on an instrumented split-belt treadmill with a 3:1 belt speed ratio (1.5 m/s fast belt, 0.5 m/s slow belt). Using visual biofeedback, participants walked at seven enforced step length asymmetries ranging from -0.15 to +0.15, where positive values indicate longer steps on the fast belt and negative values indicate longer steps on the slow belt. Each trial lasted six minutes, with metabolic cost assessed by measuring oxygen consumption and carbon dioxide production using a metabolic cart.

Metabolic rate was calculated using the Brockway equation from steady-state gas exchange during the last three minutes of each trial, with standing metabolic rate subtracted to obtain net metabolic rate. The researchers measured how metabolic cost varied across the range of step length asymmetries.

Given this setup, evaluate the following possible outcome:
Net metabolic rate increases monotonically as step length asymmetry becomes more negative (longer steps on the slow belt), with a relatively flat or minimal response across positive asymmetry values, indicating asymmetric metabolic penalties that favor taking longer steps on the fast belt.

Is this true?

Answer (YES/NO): NO